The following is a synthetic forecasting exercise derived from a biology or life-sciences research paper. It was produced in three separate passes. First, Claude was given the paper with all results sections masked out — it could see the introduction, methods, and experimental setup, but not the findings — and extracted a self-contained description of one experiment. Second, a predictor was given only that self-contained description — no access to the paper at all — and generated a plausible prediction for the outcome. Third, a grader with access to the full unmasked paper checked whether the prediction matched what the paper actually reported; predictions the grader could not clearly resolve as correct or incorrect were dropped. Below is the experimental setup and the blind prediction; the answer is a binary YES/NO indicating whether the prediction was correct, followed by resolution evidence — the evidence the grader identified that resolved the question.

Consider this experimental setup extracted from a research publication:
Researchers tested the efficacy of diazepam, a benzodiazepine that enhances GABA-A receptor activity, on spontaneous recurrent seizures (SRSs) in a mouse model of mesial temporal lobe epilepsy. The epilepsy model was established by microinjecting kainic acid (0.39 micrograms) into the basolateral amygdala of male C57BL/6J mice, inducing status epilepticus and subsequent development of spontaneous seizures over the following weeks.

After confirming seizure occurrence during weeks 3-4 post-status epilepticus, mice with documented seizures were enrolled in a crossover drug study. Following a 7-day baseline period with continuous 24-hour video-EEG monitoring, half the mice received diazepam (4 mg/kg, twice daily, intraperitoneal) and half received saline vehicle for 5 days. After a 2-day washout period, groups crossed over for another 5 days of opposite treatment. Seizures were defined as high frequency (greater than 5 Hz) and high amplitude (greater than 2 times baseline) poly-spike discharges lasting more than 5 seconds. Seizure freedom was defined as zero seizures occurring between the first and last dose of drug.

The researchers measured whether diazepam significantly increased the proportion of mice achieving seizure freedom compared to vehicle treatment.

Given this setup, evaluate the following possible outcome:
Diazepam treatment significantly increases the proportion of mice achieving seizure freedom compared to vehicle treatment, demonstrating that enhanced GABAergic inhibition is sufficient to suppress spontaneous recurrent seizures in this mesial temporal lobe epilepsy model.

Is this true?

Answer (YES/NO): YES